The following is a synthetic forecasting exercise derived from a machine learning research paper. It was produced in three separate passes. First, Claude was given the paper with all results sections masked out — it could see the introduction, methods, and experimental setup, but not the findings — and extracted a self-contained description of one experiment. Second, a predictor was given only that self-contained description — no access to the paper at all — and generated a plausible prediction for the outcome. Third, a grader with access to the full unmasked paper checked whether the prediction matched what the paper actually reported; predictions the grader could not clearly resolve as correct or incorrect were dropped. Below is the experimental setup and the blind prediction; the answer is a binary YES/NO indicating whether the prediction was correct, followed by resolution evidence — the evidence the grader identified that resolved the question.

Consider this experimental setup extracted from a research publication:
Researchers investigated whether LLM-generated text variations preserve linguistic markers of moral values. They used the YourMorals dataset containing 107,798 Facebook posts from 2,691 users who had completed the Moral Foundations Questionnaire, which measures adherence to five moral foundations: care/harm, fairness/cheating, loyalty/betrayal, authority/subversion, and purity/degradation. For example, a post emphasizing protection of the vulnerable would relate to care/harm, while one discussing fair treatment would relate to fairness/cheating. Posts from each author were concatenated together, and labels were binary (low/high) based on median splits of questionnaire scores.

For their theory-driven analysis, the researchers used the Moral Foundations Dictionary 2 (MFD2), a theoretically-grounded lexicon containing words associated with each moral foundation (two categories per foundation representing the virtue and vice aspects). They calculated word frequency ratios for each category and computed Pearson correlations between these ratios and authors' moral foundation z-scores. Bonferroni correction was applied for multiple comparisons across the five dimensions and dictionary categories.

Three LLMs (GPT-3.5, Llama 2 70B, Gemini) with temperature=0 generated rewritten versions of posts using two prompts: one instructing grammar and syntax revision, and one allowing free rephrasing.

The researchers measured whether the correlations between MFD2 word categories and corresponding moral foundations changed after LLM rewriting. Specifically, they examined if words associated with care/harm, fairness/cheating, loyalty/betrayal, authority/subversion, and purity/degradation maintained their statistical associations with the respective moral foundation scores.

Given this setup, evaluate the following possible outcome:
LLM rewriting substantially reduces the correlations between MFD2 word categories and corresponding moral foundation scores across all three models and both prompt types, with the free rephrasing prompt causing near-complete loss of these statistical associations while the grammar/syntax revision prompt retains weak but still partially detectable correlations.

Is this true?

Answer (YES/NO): NO